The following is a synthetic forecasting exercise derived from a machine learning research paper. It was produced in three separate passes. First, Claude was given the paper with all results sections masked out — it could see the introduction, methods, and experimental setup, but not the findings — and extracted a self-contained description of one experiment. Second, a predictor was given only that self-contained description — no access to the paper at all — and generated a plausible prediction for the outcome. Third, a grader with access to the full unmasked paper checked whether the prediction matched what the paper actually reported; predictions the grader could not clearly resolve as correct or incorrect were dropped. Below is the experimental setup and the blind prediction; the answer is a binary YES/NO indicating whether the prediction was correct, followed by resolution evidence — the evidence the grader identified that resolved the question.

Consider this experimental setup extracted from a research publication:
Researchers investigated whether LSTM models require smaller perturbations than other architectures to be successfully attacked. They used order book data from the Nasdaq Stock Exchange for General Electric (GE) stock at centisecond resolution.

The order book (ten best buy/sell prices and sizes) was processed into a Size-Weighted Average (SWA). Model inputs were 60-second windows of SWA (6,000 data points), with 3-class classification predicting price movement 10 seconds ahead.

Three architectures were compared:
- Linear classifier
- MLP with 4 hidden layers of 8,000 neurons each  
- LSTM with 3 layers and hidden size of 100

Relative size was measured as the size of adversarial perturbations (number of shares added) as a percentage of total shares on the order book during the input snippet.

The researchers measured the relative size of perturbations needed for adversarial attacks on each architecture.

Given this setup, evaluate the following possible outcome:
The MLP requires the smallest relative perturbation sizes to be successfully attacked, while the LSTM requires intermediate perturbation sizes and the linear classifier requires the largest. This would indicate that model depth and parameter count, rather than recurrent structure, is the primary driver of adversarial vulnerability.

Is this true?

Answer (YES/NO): NO